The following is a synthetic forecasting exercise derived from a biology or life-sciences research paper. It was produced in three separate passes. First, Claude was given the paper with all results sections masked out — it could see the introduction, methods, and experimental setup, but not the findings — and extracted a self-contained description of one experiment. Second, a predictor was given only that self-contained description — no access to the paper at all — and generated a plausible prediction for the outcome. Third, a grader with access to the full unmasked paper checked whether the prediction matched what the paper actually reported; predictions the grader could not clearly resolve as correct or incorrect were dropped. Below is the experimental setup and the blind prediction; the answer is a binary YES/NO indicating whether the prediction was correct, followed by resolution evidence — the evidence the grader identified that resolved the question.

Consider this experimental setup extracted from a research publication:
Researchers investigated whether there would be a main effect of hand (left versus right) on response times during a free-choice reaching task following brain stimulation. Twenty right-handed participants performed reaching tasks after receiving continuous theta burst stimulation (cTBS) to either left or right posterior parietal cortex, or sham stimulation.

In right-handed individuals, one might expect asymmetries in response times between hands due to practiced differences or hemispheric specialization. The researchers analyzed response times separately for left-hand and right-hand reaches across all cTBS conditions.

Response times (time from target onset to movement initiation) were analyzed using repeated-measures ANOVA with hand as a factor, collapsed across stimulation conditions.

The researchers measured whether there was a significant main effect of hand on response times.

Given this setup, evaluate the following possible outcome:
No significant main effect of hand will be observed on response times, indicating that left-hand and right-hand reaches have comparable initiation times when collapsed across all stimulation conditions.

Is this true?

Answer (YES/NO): YES